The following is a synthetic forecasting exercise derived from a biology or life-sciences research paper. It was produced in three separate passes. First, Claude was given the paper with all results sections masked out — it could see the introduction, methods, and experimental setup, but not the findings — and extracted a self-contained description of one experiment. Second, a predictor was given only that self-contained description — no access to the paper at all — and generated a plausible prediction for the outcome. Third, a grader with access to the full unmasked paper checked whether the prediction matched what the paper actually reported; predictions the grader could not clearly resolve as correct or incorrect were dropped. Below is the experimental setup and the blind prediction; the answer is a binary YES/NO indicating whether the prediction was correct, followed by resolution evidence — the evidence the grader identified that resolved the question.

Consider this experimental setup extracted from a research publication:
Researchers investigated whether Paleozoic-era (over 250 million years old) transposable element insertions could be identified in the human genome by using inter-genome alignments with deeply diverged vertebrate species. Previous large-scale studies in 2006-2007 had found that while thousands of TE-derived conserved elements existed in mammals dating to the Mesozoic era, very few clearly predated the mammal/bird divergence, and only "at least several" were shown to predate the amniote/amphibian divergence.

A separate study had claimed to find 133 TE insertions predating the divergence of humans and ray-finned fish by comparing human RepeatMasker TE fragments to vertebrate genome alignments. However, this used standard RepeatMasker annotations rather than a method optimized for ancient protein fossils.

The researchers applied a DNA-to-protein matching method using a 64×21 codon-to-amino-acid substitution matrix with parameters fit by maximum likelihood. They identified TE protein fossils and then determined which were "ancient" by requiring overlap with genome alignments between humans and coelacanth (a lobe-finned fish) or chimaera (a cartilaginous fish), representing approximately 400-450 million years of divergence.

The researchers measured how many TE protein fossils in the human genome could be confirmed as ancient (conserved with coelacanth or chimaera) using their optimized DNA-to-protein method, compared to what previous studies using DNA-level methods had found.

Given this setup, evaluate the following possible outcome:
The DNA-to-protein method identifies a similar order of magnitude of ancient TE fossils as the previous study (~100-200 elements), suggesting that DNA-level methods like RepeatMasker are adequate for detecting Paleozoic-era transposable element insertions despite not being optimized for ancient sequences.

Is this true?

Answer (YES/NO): NO